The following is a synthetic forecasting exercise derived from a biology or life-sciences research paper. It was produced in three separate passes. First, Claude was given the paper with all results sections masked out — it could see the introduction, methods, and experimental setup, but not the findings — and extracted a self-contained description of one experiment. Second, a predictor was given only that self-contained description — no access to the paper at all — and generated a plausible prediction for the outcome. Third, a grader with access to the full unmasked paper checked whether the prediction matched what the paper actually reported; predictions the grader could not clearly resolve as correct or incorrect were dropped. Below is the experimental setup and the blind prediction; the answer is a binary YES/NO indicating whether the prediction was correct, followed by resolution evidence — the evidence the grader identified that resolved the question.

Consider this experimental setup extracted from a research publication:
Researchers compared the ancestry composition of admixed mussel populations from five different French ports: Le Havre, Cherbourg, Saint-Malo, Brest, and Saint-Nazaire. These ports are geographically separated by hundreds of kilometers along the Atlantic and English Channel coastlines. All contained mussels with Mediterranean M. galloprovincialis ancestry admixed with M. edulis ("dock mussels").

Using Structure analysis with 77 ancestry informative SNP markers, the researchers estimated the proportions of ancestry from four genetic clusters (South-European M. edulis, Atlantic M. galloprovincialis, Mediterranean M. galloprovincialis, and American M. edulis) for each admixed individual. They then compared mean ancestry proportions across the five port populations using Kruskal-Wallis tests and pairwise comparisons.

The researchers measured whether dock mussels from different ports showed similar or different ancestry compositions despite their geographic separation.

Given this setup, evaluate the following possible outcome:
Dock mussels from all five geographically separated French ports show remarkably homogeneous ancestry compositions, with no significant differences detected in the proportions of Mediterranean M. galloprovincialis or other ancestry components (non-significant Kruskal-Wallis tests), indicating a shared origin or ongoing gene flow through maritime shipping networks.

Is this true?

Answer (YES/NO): NO